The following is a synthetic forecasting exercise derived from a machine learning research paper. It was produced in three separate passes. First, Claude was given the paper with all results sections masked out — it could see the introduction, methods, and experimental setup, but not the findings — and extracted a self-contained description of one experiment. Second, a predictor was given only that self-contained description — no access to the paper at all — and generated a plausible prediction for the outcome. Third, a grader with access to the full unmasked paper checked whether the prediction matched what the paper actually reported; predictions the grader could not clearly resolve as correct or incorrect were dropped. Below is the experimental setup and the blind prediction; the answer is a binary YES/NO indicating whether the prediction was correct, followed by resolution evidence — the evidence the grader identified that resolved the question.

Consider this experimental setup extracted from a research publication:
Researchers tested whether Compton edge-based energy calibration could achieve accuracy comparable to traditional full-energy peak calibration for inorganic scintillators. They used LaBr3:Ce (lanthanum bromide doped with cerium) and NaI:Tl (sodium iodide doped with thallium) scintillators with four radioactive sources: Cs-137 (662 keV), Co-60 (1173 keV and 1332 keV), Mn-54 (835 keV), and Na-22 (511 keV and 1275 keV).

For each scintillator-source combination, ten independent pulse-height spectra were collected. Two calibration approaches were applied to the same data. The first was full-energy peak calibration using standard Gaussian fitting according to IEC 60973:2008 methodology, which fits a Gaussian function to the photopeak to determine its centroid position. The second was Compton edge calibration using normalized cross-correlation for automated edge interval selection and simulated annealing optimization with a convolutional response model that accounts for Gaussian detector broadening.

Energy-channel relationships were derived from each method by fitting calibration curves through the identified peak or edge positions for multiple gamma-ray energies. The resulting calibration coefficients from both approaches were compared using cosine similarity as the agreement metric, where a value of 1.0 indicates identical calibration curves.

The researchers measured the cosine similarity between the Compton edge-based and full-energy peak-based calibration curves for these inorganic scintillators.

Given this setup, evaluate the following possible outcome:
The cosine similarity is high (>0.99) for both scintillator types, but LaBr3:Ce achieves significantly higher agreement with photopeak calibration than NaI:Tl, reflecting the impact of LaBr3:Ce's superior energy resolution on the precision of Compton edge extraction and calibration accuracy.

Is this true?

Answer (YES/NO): NO